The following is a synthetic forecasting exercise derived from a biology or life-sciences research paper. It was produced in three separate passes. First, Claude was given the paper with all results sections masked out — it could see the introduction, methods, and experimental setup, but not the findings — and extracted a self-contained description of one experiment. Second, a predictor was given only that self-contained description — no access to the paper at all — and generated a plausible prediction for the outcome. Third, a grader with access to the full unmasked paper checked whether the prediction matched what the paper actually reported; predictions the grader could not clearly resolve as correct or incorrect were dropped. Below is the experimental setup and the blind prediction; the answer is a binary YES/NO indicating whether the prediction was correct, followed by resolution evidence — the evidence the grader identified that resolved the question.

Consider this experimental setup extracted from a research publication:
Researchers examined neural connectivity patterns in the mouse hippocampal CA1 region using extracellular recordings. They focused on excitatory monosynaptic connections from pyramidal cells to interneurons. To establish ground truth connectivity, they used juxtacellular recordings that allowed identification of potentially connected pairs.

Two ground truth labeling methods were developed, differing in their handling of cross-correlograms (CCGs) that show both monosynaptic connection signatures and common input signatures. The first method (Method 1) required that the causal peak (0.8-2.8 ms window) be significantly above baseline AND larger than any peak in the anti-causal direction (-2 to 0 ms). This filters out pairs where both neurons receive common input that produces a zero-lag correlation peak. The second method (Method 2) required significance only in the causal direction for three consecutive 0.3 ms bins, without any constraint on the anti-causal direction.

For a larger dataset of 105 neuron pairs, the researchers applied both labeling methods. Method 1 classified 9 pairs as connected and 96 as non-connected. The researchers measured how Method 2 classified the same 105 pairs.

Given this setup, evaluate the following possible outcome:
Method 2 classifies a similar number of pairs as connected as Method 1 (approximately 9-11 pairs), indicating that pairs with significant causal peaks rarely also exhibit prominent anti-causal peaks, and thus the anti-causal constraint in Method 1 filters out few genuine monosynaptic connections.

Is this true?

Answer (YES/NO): NO